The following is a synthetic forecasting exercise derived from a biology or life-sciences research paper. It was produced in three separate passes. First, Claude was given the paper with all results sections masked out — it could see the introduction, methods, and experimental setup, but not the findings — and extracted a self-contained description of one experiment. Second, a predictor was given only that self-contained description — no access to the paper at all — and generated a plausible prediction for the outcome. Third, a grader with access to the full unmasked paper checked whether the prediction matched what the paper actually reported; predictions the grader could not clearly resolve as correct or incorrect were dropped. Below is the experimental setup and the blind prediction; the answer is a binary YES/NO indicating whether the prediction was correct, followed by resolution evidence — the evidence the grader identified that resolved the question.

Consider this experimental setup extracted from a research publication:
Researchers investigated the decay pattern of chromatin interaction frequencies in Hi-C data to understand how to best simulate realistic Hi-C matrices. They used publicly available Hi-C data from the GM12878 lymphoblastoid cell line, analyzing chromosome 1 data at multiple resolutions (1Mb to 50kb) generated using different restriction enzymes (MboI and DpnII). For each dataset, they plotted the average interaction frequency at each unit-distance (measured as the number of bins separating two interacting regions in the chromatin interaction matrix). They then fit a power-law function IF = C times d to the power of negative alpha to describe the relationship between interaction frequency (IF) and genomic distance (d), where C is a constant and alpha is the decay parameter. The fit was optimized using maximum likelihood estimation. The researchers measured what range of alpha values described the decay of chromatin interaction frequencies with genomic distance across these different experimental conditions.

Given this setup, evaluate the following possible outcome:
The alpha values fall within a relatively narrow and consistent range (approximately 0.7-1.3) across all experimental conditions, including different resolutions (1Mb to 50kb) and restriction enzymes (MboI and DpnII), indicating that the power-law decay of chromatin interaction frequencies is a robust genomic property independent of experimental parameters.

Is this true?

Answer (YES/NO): NO